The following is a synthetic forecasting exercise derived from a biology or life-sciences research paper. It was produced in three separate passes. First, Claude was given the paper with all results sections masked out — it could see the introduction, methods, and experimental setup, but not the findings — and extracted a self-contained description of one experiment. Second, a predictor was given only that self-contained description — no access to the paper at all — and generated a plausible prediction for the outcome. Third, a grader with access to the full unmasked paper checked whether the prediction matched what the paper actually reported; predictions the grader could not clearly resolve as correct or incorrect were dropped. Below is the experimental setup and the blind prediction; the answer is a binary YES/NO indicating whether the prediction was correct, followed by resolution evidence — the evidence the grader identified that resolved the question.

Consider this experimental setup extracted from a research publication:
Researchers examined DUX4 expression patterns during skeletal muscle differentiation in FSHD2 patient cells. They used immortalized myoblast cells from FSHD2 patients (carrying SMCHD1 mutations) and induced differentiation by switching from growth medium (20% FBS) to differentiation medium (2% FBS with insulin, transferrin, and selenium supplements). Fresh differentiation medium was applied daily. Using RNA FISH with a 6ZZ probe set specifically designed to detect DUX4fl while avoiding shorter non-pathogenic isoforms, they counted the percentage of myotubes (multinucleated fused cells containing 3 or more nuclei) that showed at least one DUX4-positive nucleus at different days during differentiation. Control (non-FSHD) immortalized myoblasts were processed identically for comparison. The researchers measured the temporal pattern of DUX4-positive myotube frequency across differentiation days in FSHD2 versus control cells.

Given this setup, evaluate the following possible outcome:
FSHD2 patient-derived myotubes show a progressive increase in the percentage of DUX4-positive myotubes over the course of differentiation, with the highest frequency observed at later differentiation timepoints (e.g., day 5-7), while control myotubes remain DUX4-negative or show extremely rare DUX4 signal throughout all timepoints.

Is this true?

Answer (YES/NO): YES